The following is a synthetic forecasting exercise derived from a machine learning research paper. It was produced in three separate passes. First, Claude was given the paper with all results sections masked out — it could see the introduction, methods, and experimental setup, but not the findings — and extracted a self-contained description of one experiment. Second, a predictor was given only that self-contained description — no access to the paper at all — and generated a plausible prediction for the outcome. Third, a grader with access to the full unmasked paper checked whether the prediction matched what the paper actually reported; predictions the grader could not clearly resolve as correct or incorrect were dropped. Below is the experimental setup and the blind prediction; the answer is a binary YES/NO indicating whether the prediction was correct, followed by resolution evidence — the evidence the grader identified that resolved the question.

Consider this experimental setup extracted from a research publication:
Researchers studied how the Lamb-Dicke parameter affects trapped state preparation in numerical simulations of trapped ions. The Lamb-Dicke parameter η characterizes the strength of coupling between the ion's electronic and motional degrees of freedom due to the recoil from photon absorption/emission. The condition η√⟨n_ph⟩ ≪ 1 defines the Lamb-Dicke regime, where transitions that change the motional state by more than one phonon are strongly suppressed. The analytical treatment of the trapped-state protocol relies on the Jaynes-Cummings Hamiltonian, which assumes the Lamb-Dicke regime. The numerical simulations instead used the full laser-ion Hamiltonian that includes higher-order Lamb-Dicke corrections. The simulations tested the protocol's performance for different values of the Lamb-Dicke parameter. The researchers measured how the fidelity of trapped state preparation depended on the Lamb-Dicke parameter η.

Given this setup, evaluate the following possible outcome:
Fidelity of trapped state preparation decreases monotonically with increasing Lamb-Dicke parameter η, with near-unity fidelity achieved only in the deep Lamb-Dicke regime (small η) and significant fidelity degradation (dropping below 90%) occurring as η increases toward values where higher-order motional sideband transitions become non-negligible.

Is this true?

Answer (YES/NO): YES